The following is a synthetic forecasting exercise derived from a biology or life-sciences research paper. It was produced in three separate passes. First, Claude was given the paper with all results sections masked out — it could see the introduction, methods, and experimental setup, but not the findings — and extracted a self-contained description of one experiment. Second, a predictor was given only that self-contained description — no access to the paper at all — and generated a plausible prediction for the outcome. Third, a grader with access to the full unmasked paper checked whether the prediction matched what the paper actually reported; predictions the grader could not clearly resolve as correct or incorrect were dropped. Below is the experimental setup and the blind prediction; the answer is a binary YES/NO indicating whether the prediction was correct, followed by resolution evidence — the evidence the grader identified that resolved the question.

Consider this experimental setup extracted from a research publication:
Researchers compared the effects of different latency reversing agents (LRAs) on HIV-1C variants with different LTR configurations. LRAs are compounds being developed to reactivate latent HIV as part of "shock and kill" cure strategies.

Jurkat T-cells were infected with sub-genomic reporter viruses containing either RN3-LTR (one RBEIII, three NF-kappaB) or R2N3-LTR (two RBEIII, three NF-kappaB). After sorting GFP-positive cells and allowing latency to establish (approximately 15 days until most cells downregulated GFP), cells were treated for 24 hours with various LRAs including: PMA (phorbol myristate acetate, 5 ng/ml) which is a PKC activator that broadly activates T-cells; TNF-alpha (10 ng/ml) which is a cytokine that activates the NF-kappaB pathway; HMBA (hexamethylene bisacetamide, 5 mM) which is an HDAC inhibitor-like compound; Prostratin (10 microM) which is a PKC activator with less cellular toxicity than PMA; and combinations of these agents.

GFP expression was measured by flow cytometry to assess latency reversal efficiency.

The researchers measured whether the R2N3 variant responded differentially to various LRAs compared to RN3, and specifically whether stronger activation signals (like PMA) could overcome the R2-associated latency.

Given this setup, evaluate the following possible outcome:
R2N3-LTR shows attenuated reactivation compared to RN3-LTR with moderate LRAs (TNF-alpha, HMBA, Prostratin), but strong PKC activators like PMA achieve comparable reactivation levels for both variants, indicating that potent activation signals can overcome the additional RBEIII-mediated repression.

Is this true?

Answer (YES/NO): NO